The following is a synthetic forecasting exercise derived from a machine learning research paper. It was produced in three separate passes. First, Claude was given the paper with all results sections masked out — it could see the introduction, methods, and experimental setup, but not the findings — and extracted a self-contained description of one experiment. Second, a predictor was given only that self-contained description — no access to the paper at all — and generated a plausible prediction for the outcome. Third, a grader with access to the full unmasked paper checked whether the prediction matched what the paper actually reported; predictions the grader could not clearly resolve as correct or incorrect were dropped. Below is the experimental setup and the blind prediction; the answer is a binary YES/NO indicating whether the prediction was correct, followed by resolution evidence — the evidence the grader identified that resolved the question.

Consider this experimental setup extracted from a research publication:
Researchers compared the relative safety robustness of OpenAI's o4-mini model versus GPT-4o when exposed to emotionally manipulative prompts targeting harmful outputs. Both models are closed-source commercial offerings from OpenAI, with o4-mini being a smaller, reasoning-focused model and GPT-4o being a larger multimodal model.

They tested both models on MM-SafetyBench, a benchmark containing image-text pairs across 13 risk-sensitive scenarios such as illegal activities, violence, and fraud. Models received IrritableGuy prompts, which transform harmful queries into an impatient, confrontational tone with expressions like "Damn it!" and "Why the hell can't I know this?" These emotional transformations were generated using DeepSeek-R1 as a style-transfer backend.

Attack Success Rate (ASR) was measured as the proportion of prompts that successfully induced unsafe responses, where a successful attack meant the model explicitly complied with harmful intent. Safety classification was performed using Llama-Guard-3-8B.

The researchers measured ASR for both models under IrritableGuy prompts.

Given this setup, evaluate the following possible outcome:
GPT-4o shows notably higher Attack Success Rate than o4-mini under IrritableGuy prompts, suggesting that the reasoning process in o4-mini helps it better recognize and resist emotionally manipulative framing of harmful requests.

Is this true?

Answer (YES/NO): YES